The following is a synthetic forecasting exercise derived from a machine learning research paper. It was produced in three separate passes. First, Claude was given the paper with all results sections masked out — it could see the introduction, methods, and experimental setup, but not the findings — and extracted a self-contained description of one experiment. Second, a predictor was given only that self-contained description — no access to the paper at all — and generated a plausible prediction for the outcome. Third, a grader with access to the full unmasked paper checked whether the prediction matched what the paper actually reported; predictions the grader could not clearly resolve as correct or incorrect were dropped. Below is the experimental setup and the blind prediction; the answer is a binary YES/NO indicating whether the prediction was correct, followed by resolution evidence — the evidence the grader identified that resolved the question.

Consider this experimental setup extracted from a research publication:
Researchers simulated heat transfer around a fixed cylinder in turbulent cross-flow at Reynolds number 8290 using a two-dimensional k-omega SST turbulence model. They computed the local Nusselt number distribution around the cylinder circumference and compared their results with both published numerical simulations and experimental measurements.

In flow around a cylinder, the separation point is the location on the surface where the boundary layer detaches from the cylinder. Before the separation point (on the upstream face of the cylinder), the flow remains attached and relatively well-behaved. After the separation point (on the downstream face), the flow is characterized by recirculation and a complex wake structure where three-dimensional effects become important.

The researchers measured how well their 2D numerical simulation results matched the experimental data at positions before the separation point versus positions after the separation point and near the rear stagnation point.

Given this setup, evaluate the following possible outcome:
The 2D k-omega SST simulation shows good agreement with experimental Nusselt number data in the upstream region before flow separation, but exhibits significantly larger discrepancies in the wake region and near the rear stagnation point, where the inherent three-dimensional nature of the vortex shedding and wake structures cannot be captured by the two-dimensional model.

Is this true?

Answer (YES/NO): YES